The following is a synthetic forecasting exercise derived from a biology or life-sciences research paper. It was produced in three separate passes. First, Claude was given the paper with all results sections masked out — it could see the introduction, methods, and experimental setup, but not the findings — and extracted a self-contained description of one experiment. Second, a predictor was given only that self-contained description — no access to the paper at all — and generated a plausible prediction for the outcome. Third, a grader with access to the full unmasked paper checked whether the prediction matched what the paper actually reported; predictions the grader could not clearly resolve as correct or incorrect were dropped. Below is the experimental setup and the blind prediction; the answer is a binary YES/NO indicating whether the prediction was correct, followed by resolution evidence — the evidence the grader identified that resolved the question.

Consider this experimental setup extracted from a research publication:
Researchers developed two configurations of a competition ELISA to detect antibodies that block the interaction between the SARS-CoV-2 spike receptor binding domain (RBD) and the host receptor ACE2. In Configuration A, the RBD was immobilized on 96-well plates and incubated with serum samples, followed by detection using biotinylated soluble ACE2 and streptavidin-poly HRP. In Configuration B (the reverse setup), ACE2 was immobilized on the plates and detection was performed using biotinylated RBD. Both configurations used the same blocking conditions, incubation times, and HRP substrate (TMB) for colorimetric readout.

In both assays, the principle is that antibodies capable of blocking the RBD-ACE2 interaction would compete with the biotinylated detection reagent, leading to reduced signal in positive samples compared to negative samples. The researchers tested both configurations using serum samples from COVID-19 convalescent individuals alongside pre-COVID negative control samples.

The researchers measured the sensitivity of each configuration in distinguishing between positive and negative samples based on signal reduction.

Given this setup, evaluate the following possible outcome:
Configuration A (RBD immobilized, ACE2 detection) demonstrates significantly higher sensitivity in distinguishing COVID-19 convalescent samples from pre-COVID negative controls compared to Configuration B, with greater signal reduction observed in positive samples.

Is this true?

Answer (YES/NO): YES